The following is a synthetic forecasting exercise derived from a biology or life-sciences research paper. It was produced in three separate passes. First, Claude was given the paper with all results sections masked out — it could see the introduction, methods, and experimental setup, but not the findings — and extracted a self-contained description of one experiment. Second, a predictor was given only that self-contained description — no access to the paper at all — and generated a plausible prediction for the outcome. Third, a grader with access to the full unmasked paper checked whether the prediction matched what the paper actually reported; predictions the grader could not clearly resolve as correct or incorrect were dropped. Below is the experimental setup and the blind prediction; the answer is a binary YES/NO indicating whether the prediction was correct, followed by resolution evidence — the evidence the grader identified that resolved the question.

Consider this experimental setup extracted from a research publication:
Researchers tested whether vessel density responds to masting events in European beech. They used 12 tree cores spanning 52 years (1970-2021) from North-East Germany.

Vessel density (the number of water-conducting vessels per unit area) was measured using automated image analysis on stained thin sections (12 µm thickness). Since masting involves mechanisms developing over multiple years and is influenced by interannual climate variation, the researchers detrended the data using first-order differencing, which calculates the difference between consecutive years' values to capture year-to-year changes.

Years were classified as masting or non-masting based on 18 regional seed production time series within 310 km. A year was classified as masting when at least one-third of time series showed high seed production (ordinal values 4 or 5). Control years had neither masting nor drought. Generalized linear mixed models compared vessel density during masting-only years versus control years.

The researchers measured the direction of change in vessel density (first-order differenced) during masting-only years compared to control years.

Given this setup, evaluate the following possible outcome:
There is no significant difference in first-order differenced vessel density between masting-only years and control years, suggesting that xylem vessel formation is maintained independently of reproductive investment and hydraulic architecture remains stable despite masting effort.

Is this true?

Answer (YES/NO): NO